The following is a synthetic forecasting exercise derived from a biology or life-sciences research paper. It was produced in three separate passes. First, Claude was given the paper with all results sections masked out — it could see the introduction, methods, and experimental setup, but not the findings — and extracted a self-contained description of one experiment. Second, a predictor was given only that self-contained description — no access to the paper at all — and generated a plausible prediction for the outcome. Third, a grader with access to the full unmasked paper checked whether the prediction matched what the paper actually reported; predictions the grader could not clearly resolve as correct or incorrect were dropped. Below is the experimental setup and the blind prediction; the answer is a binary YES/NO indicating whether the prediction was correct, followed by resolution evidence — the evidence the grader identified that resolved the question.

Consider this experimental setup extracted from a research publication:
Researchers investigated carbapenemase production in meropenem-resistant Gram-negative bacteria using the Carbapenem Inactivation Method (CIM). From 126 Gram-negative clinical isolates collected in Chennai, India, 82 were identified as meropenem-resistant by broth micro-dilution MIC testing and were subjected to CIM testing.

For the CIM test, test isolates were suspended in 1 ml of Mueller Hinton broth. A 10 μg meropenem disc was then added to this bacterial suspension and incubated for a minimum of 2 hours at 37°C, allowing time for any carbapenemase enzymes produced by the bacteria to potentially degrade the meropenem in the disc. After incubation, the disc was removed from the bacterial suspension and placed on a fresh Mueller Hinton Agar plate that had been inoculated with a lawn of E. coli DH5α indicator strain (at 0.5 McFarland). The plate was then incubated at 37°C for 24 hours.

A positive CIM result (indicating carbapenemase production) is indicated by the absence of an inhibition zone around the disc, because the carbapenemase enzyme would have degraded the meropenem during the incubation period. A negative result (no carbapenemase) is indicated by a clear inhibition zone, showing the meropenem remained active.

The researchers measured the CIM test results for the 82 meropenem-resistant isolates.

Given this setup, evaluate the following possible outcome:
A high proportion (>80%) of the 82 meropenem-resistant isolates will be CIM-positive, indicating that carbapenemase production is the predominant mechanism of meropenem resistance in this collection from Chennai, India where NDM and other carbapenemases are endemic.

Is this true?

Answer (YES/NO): NO